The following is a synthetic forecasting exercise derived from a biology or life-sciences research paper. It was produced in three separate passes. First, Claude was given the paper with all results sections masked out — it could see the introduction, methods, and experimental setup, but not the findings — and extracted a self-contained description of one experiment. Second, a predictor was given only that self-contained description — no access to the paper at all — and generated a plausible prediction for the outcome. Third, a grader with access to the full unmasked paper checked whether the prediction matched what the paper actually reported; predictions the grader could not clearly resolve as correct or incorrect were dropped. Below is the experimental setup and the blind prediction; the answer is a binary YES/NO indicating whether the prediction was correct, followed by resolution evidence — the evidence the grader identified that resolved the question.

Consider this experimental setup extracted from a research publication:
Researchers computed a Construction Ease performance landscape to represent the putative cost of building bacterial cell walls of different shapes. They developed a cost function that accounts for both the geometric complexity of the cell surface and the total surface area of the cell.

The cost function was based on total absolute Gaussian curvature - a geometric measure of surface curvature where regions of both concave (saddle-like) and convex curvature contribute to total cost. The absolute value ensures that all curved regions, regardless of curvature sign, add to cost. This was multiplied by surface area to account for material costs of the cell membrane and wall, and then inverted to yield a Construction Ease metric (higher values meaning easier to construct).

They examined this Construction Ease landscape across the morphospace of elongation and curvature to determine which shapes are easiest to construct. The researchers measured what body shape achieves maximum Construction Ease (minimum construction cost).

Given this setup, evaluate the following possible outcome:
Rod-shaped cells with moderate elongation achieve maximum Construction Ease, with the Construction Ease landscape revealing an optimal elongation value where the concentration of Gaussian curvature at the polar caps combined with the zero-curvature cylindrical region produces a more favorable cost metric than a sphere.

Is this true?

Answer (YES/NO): NO